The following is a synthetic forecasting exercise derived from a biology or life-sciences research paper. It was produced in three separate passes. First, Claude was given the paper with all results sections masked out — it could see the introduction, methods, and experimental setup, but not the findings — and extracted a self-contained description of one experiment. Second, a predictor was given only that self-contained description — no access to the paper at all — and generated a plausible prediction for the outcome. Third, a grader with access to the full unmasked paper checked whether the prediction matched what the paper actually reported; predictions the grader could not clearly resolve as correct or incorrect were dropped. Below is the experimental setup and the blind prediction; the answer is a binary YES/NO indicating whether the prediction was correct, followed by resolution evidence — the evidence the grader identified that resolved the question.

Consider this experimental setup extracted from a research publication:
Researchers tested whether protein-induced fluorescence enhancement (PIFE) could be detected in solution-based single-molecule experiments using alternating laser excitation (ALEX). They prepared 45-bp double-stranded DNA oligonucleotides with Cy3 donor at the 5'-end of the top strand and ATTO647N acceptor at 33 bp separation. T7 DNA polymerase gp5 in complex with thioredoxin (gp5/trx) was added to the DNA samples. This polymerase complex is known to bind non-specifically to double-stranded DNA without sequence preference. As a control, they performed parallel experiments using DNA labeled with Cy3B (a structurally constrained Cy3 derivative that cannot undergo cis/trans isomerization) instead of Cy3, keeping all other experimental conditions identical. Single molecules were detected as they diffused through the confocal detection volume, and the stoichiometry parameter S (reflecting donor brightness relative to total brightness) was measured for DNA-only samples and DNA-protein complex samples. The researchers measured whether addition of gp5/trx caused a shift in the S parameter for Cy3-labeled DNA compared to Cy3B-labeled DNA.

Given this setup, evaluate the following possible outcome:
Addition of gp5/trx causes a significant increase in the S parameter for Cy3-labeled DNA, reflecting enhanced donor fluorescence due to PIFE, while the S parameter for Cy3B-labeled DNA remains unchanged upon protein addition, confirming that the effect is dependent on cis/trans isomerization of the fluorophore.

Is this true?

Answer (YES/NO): YES